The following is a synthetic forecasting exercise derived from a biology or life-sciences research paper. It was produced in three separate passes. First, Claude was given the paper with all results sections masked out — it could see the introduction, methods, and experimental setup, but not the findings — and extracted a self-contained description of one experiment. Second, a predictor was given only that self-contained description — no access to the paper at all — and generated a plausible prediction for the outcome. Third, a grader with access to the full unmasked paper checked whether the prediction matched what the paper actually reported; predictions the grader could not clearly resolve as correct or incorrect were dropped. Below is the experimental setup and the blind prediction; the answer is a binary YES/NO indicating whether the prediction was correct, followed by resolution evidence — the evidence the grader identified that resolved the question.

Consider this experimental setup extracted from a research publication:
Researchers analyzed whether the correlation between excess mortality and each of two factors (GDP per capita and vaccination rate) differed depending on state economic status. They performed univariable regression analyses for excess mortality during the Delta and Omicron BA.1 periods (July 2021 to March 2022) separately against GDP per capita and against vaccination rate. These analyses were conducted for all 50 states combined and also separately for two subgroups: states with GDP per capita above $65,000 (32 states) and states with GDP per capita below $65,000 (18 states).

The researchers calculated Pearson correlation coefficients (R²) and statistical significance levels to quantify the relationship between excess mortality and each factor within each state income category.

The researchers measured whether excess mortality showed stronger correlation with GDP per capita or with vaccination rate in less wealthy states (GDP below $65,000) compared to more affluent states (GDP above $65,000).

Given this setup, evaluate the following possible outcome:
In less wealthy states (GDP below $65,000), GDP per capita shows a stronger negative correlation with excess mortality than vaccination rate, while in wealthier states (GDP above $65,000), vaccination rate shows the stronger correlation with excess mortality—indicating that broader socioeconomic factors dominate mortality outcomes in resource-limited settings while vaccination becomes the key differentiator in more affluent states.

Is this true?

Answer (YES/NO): YES